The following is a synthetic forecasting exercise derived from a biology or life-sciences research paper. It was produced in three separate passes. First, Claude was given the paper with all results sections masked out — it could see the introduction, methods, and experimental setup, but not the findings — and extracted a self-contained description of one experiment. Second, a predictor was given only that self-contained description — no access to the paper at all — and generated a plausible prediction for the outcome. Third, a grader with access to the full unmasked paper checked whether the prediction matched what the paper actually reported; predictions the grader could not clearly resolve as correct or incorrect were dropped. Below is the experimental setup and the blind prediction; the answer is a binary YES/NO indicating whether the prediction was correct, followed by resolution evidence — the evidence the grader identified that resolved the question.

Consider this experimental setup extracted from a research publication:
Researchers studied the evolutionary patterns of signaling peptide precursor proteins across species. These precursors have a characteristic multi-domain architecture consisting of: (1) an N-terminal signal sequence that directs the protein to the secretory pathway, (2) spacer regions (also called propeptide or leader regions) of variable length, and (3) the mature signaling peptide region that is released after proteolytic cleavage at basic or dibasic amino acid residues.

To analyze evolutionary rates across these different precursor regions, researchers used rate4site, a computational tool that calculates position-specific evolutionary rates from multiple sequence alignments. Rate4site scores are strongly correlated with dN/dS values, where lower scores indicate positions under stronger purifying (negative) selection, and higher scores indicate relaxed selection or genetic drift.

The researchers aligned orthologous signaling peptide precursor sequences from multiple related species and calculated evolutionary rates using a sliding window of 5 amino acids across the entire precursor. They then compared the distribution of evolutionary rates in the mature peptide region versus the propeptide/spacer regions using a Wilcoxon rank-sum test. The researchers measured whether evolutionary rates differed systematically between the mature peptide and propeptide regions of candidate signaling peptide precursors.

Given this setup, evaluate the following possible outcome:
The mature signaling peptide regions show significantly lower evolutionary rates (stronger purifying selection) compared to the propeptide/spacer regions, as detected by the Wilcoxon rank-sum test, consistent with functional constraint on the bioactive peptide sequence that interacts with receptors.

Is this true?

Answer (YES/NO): YES